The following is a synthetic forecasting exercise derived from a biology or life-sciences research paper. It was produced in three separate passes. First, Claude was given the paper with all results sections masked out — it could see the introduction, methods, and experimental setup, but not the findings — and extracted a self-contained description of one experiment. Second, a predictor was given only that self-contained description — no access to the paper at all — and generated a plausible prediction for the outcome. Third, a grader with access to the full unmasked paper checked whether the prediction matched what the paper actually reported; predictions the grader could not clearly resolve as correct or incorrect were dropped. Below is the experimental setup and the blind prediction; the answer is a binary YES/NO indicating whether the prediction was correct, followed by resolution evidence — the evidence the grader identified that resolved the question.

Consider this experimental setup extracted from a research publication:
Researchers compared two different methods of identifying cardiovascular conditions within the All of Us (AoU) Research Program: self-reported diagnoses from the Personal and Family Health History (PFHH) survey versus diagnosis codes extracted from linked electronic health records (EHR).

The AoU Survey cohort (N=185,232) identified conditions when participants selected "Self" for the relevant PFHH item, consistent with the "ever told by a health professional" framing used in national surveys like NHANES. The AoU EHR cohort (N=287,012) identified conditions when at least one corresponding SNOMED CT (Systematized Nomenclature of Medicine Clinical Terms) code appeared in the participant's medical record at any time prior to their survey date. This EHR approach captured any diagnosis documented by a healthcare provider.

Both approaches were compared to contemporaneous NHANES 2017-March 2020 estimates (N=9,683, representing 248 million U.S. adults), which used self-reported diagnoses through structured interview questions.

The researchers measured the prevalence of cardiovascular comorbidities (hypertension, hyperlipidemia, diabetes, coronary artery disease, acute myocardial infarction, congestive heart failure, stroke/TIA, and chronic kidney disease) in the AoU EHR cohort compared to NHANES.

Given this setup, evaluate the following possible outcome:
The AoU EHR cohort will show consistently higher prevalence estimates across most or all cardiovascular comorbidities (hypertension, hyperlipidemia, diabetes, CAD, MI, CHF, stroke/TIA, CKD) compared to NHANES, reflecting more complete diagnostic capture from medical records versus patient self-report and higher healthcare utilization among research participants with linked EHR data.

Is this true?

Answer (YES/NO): YES